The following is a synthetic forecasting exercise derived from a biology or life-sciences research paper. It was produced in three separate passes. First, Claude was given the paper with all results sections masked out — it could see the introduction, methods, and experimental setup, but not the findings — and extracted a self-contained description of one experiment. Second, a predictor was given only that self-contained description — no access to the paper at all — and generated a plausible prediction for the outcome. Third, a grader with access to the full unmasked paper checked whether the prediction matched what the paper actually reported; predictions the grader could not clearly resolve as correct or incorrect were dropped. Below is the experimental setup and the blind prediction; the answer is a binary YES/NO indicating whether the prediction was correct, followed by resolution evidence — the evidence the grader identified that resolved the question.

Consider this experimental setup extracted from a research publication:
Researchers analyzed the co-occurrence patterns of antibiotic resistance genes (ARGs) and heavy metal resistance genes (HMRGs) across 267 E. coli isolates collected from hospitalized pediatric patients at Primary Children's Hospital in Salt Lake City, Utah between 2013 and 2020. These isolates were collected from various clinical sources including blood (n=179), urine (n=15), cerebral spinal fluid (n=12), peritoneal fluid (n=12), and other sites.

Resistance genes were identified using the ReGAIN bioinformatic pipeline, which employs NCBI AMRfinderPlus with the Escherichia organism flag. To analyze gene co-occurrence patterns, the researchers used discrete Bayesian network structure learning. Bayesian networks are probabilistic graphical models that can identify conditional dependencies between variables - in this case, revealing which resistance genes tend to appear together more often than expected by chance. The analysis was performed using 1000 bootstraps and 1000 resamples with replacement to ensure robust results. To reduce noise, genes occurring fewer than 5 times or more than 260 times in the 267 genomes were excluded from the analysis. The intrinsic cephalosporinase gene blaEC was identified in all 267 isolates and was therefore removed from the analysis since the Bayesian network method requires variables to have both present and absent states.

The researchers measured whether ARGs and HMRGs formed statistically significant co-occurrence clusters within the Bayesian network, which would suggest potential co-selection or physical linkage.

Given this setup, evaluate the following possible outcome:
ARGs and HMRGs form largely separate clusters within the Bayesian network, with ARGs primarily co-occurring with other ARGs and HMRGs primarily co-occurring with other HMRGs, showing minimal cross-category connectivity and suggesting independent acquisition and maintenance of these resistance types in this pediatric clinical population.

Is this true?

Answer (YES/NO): YES